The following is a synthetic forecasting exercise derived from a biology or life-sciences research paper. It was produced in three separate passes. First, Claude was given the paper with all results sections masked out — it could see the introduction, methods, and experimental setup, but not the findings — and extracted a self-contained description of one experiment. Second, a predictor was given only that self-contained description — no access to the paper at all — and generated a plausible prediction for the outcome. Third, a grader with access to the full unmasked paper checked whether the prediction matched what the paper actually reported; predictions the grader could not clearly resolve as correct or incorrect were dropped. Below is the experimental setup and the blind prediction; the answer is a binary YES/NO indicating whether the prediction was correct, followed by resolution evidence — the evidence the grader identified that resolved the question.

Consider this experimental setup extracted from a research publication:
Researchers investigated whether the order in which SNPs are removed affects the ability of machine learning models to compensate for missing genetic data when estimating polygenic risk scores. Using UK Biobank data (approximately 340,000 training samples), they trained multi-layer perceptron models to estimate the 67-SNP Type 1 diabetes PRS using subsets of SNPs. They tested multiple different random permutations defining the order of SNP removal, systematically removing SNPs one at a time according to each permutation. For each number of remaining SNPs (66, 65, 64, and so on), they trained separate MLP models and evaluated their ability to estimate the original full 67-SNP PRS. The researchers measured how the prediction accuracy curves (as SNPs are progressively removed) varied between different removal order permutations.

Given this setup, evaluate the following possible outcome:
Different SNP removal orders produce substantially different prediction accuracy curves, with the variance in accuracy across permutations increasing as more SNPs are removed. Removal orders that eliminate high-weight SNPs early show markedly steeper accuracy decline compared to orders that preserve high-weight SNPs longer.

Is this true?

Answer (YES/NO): NO